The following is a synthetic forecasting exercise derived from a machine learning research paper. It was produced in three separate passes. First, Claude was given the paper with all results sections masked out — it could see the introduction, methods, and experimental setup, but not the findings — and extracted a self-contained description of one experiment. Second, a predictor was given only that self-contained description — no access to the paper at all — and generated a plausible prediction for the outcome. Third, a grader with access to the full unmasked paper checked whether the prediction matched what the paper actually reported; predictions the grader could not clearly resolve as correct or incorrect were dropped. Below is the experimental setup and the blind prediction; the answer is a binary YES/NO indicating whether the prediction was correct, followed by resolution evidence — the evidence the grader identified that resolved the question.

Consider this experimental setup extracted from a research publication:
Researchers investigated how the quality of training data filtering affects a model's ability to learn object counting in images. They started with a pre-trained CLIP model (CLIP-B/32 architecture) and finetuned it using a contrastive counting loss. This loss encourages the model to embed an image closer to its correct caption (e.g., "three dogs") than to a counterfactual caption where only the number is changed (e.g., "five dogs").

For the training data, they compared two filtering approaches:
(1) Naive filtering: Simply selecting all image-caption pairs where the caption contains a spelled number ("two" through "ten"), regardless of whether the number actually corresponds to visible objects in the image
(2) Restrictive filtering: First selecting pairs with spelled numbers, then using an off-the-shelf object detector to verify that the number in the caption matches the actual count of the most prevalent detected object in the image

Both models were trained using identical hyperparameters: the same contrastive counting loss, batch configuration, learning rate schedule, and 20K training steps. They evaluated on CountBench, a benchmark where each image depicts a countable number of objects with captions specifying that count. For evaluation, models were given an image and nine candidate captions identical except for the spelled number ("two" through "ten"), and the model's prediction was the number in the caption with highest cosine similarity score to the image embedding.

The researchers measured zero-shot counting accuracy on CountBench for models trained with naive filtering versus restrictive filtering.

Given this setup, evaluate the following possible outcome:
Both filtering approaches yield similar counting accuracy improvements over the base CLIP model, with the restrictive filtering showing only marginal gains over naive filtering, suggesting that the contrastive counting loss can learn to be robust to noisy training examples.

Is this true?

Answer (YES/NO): NO